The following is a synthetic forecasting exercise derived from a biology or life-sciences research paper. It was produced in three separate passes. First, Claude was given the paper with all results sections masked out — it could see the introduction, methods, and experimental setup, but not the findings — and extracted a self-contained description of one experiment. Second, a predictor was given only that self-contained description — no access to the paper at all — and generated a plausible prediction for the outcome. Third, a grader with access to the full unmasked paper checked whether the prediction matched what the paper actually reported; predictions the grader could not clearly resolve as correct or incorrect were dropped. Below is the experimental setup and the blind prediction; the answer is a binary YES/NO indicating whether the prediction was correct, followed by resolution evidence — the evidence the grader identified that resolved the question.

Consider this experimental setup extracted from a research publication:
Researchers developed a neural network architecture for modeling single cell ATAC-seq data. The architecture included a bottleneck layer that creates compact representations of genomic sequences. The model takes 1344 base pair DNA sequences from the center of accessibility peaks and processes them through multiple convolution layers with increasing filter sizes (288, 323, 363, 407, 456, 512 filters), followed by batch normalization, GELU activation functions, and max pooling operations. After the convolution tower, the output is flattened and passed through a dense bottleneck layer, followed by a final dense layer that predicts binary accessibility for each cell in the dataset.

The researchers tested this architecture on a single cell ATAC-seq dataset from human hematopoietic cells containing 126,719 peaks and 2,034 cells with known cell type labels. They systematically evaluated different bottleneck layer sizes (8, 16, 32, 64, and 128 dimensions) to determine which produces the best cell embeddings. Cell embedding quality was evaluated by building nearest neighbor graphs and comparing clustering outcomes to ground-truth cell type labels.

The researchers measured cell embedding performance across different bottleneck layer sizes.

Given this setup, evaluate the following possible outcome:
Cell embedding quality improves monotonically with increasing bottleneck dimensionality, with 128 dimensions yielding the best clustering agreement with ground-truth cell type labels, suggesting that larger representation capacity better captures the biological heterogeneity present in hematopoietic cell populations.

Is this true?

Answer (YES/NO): NO